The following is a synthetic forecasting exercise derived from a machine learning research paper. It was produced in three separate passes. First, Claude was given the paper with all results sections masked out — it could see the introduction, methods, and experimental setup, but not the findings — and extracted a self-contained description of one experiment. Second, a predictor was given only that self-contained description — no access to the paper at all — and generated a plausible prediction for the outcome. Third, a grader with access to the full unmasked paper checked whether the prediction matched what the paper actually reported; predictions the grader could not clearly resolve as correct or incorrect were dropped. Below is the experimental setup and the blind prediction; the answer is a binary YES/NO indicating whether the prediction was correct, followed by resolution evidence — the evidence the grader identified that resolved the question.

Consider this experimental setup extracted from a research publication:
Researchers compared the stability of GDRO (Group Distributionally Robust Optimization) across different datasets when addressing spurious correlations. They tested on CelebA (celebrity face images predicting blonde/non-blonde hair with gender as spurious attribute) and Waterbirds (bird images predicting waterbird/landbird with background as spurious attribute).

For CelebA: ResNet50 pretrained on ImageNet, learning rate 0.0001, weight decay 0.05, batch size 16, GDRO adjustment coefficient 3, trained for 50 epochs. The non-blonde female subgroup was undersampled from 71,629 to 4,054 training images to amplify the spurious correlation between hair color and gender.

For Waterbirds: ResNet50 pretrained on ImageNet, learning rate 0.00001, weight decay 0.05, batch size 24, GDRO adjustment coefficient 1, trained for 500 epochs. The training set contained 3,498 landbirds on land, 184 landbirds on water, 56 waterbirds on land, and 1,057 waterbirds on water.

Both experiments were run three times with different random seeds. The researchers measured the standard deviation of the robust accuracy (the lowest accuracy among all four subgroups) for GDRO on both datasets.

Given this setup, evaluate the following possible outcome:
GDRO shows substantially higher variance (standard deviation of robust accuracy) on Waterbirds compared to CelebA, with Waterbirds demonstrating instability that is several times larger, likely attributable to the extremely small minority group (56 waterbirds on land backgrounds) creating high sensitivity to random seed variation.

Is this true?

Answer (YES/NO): NO